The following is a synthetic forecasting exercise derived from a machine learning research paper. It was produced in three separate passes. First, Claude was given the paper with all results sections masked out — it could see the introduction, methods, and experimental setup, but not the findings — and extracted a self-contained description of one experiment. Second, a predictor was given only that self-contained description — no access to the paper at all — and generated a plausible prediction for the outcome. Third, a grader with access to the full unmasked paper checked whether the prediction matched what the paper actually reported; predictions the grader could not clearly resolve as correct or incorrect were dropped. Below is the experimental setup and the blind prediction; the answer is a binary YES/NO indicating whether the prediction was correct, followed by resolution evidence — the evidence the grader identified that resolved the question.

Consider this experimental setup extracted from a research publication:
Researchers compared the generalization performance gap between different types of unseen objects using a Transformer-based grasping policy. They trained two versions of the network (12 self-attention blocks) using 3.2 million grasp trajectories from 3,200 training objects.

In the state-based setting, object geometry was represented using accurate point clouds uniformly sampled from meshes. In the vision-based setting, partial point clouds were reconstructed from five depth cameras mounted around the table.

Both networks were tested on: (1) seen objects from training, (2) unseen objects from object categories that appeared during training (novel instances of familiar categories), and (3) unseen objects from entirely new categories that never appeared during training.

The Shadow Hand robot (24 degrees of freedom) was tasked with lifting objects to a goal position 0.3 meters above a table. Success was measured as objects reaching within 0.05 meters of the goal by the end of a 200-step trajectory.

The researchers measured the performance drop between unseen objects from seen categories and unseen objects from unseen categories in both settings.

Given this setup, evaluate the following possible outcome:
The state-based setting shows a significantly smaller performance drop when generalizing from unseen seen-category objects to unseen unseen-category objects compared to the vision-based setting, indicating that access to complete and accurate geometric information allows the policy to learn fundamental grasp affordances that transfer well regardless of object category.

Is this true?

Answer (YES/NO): NO